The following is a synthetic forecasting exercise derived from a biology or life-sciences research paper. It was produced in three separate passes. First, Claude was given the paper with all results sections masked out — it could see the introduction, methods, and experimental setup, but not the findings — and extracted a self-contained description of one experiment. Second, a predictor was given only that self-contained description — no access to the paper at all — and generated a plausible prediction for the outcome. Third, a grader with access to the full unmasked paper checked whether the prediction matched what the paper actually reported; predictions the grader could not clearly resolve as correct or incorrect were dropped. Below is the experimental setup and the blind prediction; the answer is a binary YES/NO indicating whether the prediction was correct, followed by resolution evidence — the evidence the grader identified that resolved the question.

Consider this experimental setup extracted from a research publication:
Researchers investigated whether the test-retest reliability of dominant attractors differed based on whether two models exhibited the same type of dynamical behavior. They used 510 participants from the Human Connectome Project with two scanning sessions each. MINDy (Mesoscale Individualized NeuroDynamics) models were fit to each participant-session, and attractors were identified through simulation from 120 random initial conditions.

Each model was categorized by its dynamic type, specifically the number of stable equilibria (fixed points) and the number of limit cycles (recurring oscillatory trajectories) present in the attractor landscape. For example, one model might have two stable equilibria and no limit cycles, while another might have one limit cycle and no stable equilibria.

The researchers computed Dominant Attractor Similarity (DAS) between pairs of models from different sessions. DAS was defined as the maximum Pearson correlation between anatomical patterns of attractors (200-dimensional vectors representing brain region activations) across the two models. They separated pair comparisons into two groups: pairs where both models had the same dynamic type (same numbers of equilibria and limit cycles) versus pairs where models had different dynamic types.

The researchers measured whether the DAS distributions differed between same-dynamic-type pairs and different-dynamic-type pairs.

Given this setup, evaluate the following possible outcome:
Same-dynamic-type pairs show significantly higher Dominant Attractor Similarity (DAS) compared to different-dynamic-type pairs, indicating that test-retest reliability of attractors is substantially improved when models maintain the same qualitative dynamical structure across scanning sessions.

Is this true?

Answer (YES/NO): NO